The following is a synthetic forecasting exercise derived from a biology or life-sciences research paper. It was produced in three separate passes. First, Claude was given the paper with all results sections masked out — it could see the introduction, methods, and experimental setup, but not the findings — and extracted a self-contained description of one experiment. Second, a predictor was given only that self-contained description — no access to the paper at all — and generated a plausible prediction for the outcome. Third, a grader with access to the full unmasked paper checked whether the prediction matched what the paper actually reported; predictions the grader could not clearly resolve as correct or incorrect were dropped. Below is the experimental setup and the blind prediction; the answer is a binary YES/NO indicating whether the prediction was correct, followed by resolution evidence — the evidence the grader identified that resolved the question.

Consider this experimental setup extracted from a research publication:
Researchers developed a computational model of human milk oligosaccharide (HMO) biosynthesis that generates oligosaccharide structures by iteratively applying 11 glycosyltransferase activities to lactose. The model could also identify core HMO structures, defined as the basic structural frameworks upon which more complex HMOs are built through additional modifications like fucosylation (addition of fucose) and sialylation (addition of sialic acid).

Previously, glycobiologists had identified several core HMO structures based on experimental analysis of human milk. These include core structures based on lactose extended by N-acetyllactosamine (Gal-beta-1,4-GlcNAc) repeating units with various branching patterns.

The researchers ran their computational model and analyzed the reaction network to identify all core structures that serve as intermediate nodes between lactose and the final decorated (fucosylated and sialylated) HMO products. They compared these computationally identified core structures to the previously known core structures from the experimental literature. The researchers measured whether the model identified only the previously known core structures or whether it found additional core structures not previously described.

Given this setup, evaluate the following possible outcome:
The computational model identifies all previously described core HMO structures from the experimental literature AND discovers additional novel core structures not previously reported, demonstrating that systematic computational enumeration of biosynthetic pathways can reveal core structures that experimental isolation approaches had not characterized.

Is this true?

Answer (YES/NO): NO